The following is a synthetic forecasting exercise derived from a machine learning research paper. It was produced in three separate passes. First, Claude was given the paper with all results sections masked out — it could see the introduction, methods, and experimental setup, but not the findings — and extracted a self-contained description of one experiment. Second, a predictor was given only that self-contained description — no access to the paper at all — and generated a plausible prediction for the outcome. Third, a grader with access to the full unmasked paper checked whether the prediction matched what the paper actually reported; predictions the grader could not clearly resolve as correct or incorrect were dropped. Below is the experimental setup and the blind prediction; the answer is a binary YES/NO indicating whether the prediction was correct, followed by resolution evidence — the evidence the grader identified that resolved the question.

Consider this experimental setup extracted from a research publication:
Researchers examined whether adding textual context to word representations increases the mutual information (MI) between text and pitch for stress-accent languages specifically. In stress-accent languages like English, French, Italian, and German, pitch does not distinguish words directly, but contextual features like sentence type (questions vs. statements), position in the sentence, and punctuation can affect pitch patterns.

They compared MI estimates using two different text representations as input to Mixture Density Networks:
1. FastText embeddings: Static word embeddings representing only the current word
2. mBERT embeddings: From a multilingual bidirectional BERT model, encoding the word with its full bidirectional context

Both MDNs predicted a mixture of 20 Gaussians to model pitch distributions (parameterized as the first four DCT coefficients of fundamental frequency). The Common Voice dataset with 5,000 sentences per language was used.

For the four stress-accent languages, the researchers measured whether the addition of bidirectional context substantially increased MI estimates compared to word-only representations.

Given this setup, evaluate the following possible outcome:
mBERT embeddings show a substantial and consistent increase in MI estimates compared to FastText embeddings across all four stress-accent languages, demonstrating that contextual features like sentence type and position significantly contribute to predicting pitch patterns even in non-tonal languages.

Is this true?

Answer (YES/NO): YES